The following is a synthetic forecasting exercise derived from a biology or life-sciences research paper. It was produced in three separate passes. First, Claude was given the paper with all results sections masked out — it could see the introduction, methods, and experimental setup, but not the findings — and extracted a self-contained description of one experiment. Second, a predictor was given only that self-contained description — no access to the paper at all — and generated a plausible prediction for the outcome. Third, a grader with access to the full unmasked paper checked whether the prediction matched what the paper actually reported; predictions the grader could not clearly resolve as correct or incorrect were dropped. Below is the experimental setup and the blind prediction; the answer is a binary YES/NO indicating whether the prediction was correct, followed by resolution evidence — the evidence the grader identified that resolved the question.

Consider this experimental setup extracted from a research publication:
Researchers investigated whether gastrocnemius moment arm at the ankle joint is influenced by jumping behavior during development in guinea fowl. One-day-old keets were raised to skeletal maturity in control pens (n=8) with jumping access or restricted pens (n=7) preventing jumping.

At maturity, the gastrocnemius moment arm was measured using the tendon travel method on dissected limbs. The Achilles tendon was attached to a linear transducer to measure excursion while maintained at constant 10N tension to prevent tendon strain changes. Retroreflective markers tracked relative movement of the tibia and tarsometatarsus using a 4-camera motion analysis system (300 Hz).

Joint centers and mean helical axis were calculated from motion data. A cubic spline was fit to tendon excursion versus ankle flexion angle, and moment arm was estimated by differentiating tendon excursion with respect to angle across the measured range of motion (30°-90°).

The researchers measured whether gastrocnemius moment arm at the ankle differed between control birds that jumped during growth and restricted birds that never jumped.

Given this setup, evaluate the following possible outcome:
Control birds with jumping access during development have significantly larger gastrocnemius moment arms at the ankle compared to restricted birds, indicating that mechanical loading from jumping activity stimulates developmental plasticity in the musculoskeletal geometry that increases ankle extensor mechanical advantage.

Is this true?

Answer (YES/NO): NO